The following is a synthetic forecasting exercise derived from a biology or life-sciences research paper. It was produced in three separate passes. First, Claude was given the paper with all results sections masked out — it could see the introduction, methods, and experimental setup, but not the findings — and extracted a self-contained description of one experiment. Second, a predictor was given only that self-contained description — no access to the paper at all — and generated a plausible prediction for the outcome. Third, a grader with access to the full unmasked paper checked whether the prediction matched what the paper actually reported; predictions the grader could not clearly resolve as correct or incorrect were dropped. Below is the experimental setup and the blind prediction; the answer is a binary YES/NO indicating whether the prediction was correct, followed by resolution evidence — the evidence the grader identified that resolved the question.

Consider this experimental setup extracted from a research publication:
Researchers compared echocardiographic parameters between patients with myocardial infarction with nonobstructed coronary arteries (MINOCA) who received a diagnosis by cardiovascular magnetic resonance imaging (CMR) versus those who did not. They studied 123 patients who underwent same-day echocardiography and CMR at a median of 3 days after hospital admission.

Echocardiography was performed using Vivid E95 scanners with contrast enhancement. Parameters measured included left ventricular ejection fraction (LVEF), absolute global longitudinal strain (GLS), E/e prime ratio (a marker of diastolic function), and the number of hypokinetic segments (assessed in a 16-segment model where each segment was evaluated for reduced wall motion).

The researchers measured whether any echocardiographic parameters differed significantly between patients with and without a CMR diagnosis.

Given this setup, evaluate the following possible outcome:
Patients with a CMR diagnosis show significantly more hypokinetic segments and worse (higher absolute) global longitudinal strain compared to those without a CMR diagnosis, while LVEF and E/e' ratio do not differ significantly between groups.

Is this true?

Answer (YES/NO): NO